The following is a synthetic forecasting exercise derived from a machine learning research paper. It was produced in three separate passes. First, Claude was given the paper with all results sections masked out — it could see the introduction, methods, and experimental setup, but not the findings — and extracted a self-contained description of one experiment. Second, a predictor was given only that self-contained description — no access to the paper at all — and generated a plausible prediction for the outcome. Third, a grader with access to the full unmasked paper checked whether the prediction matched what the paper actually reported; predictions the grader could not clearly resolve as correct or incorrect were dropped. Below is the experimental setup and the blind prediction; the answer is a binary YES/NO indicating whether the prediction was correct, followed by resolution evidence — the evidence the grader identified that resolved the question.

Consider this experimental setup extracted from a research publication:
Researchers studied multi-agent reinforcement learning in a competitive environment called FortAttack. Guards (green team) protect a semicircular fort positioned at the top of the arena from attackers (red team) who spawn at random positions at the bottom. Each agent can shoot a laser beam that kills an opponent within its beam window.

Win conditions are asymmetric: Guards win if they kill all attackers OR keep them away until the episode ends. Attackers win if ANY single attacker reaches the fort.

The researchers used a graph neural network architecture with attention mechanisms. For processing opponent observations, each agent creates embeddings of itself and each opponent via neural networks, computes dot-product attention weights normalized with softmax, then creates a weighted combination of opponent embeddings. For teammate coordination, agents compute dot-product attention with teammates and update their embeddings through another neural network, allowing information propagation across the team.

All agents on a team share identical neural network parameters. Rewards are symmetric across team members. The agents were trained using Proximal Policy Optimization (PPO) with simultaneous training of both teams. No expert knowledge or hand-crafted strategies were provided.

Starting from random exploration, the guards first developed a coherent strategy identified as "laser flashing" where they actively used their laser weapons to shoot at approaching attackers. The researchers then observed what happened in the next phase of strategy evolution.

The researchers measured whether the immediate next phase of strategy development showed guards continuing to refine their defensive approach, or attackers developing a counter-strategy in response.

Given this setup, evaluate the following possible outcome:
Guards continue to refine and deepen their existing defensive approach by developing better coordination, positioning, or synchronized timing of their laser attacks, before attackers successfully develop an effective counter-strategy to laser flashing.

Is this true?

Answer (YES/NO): NO